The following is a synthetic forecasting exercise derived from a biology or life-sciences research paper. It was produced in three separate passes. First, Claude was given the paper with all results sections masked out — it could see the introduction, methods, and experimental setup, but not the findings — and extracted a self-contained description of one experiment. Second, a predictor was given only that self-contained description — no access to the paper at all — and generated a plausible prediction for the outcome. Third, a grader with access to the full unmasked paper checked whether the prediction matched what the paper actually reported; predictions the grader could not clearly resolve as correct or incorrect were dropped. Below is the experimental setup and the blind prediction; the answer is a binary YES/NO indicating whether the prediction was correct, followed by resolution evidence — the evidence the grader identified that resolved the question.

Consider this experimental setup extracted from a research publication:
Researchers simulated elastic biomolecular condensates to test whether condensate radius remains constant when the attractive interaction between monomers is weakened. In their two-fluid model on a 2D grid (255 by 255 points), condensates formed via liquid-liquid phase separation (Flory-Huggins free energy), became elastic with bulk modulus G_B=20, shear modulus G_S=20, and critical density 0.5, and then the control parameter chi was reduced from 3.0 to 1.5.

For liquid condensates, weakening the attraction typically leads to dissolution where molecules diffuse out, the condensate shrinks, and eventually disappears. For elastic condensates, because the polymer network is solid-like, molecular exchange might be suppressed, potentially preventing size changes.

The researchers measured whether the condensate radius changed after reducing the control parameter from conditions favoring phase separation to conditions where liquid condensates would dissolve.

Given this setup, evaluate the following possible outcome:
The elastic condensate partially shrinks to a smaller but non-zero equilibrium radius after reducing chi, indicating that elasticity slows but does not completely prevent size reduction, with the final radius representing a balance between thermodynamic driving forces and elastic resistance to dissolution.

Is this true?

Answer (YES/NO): NO